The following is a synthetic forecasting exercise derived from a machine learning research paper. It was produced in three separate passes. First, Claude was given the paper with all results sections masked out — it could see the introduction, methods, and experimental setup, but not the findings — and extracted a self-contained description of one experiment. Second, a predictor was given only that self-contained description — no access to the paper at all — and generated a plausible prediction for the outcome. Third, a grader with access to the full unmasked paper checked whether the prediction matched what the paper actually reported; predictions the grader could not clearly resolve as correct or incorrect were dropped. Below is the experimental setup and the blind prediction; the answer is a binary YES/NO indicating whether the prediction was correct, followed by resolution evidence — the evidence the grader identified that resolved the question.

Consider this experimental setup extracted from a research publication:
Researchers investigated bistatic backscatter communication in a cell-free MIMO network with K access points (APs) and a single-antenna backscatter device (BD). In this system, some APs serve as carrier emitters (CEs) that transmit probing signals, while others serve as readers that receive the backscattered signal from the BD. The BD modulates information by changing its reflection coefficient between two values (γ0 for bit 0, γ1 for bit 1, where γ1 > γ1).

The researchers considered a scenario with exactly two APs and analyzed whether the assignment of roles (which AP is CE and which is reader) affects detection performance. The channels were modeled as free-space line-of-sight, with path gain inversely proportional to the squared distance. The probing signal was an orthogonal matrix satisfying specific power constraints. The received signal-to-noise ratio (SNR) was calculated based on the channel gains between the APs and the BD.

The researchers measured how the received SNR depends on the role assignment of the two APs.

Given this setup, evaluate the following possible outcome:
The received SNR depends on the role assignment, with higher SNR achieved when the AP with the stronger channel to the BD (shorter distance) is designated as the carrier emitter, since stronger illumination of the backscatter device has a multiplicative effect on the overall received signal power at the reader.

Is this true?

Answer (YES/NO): NO